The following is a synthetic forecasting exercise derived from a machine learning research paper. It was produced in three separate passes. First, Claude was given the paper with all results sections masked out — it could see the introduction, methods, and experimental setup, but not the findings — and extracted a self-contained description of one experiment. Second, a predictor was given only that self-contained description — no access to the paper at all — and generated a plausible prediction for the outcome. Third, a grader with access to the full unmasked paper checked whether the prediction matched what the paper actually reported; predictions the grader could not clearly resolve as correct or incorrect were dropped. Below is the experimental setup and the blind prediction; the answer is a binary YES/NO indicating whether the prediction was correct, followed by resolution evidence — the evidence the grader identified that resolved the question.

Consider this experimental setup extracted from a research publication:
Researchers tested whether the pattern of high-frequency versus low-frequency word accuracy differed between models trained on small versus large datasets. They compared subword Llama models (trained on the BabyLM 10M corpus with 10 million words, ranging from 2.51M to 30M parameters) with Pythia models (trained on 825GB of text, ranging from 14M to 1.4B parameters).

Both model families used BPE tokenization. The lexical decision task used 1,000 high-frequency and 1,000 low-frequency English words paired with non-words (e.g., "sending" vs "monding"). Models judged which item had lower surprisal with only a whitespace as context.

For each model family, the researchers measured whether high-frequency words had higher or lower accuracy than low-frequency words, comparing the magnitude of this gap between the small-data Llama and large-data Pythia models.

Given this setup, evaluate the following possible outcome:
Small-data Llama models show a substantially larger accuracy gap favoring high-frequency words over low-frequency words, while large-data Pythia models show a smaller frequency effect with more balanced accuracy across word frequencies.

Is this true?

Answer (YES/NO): YES